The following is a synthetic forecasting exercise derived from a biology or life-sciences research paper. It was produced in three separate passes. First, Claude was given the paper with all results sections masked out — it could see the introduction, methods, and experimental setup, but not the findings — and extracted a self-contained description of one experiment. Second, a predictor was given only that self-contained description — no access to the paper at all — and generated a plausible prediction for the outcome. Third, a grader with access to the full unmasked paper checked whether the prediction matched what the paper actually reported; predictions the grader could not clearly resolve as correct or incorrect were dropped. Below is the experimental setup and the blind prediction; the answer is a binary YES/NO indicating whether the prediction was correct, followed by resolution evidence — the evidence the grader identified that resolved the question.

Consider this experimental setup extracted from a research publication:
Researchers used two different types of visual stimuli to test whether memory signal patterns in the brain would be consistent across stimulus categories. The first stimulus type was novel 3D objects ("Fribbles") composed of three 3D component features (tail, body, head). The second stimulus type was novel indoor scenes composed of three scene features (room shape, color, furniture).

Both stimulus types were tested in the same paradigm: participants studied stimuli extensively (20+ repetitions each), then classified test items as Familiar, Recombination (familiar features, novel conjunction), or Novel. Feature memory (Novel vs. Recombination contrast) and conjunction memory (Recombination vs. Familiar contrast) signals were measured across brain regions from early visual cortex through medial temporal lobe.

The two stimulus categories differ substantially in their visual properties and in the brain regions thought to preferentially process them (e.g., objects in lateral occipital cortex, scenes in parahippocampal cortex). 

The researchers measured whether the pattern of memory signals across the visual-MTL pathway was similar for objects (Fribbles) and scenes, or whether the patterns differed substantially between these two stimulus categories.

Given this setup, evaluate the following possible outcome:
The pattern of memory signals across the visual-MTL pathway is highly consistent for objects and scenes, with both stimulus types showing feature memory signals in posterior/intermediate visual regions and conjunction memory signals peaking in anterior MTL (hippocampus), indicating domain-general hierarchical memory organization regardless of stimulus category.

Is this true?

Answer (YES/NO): NO